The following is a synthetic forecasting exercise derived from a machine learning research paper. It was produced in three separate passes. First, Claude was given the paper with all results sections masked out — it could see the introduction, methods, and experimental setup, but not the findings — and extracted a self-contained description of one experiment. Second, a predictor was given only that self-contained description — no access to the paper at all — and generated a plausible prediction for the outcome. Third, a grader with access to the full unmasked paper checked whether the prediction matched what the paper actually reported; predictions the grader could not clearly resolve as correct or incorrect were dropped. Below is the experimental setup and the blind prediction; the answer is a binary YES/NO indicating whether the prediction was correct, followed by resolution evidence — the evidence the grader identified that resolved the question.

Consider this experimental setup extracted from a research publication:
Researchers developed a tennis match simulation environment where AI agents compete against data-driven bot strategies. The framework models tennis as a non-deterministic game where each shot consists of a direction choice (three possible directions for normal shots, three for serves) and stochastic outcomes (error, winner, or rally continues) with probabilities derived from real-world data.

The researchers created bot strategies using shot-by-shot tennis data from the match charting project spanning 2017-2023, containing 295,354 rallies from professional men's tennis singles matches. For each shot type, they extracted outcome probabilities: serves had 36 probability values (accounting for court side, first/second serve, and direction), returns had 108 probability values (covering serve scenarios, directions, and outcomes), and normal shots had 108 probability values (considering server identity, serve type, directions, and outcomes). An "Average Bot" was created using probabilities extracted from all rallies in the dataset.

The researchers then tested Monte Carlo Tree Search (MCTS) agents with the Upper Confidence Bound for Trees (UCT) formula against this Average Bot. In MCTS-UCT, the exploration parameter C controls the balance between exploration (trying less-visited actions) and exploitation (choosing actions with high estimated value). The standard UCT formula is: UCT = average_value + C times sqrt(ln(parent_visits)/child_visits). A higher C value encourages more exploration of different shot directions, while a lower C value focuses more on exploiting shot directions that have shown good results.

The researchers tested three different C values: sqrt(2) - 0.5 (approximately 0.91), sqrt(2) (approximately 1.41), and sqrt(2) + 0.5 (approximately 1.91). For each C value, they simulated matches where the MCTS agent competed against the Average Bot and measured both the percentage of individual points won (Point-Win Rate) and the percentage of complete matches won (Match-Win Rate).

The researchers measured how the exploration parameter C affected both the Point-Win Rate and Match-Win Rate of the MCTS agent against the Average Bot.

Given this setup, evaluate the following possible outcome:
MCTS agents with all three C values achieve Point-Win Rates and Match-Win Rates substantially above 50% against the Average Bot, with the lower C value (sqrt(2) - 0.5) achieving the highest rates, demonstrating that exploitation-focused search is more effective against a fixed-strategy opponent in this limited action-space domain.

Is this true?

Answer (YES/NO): NO